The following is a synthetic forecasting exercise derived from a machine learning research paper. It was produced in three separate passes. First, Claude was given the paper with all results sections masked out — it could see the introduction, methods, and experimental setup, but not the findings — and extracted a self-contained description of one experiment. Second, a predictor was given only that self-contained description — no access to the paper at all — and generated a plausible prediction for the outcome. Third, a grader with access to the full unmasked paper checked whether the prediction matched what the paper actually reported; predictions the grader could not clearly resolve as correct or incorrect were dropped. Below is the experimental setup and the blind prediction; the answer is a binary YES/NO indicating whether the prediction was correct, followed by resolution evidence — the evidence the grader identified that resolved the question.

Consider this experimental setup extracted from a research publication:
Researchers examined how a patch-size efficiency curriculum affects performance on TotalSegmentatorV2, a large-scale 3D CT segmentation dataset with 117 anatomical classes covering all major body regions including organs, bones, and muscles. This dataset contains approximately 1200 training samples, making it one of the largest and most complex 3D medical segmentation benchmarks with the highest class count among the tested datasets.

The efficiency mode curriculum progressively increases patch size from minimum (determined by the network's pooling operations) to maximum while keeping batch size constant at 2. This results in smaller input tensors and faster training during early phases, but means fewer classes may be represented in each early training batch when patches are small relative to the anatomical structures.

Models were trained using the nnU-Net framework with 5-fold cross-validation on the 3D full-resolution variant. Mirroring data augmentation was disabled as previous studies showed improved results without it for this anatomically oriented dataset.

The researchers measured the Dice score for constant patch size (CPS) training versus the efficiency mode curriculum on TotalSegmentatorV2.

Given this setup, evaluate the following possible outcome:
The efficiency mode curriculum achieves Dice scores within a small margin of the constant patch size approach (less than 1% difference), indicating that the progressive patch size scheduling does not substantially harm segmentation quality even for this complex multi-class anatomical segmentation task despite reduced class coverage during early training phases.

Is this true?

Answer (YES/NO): NO